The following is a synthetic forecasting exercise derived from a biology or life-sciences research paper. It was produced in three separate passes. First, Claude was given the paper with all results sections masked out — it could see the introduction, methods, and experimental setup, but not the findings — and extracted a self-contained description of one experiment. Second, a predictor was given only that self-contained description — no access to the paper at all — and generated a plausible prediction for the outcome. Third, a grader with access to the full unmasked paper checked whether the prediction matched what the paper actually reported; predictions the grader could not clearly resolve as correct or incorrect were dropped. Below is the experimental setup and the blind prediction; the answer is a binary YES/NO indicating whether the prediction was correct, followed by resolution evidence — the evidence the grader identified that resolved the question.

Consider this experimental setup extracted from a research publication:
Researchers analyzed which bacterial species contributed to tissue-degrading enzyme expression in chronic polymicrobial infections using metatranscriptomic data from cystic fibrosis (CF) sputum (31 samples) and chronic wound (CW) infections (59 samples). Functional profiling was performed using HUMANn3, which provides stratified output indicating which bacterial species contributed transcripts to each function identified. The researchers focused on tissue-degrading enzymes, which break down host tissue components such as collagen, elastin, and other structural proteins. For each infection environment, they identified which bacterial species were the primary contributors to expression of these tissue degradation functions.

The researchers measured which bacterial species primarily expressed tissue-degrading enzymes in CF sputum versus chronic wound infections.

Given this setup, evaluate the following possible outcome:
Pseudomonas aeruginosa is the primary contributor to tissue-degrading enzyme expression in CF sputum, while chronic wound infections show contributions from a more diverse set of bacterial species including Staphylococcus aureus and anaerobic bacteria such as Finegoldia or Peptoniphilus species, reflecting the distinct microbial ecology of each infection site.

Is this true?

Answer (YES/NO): NO